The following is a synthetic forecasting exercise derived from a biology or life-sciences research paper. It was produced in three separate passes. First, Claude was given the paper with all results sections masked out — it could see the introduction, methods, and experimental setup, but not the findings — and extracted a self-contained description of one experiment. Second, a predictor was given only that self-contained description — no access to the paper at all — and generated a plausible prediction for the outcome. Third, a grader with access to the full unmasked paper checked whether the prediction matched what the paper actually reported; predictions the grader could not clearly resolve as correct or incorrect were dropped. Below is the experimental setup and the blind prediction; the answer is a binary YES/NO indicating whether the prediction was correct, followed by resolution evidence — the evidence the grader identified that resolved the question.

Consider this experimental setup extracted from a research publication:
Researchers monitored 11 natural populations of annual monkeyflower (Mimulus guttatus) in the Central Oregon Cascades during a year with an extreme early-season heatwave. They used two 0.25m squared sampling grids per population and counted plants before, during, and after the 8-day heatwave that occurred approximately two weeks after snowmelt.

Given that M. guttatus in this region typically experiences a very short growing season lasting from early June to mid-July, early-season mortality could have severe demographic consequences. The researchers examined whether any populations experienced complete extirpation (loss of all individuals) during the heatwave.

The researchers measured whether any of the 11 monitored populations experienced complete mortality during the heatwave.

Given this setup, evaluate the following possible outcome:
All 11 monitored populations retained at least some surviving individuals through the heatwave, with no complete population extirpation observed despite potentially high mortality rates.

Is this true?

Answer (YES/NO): NO